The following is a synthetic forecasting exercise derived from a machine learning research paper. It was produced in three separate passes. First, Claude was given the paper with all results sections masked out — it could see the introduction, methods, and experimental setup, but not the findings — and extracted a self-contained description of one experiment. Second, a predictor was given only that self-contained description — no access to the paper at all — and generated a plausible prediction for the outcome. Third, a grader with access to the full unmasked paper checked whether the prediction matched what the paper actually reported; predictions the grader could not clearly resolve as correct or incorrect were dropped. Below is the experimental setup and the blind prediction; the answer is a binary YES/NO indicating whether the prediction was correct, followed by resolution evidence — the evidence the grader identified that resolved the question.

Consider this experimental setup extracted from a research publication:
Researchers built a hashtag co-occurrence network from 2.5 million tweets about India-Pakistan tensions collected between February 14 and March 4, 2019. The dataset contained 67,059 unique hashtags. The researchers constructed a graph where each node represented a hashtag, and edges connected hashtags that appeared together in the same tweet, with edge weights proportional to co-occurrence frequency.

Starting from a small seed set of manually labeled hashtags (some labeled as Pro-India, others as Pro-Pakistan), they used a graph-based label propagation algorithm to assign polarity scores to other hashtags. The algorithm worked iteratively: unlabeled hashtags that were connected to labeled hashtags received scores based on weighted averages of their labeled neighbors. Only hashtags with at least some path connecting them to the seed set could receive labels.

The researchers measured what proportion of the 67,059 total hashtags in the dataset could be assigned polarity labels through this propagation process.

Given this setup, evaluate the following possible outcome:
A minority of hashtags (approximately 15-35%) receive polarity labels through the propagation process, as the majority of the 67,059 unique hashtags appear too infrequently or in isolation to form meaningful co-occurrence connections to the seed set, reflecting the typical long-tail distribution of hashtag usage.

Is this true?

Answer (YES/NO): NO